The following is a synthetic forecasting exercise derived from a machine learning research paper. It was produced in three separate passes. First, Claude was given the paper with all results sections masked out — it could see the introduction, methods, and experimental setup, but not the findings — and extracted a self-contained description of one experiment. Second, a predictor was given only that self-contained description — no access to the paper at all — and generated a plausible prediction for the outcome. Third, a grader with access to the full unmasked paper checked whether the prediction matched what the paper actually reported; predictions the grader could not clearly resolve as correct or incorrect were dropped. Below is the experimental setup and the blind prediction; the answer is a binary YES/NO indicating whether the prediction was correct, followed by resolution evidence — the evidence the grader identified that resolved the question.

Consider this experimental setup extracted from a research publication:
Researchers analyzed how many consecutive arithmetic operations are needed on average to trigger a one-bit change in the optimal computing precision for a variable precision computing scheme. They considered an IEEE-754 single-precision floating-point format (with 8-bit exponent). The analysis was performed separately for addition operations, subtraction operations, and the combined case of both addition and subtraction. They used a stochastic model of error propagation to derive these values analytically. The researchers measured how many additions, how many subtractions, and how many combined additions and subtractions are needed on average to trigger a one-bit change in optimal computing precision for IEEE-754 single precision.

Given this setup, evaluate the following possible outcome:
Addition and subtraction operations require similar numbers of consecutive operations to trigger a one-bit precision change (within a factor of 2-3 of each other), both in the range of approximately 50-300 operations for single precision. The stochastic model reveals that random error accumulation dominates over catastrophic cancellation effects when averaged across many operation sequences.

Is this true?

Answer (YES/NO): NO